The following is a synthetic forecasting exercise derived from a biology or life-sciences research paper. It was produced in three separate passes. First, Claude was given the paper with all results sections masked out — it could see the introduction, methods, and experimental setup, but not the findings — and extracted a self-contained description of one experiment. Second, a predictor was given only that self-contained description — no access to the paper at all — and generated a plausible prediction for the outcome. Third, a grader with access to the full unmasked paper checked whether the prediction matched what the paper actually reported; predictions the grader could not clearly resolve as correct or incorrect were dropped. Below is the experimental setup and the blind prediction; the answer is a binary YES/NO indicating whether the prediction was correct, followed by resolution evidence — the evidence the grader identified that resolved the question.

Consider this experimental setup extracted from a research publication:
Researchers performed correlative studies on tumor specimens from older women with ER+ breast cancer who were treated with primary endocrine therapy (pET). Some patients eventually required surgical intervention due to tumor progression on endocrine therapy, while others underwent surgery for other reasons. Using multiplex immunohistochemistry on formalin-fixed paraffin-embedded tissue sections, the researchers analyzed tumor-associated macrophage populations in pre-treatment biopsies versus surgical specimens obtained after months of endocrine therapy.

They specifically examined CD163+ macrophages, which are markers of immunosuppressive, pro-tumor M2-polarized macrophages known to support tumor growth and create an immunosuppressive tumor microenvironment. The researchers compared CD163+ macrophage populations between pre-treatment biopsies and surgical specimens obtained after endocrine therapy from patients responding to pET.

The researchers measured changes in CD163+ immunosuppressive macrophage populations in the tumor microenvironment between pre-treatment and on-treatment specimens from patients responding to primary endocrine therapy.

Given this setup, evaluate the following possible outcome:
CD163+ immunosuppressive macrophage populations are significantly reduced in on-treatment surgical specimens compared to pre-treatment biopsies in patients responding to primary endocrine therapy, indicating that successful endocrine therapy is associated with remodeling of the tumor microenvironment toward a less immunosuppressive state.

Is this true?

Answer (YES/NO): YES